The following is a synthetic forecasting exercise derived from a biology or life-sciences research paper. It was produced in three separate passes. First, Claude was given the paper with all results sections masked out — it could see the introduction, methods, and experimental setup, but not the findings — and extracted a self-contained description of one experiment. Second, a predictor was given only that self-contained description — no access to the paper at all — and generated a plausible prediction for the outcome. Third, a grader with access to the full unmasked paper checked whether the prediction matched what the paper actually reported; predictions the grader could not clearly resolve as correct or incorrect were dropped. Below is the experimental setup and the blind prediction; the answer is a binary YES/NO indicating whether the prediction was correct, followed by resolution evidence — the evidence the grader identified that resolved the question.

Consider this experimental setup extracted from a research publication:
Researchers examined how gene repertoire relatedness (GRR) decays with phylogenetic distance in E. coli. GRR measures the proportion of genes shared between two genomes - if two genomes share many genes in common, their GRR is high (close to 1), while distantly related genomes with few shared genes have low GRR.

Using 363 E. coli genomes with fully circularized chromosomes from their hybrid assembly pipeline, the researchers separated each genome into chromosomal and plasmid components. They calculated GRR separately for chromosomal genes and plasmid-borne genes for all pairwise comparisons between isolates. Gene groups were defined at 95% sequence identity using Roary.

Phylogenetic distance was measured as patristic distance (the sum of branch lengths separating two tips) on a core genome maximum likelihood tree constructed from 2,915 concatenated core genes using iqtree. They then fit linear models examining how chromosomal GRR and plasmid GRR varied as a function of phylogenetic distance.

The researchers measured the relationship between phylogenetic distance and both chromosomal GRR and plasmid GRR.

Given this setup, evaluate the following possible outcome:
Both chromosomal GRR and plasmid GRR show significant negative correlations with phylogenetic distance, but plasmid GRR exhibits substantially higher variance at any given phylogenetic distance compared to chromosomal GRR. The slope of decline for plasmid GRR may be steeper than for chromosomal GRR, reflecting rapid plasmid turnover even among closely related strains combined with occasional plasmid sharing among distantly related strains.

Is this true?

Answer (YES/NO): NO